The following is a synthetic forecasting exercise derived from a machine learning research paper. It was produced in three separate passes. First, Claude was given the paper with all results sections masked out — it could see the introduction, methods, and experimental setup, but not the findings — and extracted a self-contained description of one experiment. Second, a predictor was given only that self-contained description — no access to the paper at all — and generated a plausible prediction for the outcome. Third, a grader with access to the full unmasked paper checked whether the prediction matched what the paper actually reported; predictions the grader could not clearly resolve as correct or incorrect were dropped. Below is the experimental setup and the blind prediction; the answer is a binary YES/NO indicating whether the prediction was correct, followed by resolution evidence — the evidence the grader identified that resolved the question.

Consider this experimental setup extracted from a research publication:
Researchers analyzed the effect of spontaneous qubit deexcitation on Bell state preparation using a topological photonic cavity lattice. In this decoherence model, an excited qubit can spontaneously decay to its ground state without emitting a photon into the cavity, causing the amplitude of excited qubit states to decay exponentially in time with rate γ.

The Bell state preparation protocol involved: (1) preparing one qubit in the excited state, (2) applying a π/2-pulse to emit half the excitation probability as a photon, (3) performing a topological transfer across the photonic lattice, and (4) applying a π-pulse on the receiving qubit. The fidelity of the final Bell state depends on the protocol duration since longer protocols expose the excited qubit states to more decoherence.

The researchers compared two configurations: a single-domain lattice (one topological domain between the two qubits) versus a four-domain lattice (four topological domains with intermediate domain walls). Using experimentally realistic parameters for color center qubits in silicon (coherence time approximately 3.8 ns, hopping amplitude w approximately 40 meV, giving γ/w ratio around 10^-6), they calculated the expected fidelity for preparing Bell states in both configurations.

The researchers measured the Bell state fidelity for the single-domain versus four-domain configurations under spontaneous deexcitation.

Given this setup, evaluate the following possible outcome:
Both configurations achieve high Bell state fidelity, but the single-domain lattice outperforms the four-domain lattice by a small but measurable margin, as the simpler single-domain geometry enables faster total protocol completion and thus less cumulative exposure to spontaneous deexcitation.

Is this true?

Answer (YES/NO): NO